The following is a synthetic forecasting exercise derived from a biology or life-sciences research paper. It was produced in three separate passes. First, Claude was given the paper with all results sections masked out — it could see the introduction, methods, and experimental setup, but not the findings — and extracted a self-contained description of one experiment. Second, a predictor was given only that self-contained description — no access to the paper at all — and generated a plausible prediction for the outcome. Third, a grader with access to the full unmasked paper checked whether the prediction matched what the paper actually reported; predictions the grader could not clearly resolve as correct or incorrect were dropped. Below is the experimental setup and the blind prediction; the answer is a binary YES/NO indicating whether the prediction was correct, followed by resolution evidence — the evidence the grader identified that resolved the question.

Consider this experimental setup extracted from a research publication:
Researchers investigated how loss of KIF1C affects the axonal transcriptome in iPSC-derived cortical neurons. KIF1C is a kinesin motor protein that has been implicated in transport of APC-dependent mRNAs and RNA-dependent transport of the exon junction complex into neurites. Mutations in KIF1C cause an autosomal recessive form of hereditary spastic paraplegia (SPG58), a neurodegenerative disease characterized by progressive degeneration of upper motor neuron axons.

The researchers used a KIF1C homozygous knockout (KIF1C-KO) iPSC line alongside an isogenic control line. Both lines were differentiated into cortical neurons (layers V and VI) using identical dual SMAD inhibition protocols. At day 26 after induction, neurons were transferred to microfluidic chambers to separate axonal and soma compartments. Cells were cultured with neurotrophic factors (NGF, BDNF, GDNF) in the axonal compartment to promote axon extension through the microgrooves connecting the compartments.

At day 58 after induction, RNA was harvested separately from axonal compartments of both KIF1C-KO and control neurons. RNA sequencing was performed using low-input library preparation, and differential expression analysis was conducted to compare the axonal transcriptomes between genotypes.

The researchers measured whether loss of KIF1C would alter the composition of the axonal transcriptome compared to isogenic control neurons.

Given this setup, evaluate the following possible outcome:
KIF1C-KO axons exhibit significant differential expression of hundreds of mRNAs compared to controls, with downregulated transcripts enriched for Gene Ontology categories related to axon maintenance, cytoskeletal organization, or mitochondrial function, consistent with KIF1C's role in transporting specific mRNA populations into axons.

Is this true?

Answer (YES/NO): NO